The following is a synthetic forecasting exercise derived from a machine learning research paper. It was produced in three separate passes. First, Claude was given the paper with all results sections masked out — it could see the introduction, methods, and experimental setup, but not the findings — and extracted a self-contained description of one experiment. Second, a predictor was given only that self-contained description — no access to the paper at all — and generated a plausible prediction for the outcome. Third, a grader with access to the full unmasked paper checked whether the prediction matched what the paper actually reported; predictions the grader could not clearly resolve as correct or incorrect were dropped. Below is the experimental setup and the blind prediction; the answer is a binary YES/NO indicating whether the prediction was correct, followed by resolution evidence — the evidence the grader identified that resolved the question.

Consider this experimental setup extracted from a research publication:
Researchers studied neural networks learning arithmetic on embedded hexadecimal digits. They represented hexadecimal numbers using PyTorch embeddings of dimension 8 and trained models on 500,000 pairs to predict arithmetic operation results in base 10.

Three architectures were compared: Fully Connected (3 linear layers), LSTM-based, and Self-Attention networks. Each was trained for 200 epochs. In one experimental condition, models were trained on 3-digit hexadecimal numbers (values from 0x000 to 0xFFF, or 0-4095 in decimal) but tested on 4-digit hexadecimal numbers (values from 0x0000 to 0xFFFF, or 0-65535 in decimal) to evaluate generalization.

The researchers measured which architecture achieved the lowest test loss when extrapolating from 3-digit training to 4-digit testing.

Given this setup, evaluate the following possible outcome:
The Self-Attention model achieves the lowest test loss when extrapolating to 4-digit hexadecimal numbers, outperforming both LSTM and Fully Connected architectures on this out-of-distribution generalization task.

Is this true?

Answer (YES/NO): YES